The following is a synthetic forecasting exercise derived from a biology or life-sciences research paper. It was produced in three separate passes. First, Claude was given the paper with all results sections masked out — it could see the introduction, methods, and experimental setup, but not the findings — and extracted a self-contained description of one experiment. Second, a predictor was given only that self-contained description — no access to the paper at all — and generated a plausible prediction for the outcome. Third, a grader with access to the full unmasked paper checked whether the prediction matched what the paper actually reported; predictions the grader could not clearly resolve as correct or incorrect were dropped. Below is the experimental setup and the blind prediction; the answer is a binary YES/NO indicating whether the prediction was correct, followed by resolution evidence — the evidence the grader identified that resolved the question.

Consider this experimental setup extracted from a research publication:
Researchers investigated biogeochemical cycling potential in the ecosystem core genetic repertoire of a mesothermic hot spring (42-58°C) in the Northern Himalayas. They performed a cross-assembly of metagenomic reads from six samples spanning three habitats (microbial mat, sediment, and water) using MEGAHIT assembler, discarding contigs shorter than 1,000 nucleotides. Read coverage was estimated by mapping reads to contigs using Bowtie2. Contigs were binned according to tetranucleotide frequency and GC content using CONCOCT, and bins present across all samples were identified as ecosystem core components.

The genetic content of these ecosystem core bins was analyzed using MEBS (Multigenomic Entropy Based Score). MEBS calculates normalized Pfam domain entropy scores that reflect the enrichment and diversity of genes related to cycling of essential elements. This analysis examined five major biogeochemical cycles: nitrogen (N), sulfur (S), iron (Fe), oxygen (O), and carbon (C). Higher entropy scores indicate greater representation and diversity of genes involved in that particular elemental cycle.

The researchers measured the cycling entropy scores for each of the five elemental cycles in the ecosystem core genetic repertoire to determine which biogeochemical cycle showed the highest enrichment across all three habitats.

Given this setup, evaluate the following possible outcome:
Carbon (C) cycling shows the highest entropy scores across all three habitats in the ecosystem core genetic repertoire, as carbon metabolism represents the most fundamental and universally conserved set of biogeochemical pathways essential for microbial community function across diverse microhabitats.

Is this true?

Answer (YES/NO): NO